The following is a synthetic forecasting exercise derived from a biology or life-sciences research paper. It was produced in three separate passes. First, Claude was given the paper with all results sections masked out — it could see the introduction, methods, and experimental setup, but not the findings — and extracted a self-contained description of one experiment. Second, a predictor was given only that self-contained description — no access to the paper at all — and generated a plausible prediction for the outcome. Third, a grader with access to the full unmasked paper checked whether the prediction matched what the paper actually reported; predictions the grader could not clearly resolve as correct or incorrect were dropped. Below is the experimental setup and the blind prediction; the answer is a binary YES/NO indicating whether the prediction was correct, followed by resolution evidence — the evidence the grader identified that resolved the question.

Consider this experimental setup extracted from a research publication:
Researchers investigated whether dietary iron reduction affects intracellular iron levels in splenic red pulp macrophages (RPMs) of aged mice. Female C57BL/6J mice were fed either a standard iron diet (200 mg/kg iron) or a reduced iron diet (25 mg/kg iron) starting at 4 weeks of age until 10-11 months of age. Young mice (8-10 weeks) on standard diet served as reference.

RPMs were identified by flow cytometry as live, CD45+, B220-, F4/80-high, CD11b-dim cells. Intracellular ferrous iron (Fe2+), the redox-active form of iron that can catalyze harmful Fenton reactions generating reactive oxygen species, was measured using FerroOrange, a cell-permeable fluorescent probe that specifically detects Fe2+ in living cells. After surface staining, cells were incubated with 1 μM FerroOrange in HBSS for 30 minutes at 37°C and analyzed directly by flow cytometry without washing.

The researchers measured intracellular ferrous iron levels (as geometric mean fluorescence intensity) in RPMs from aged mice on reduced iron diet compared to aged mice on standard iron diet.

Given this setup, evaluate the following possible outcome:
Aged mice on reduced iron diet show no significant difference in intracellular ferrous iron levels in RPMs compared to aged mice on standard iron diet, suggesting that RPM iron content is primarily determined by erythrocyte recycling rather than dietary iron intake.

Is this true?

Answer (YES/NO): NO